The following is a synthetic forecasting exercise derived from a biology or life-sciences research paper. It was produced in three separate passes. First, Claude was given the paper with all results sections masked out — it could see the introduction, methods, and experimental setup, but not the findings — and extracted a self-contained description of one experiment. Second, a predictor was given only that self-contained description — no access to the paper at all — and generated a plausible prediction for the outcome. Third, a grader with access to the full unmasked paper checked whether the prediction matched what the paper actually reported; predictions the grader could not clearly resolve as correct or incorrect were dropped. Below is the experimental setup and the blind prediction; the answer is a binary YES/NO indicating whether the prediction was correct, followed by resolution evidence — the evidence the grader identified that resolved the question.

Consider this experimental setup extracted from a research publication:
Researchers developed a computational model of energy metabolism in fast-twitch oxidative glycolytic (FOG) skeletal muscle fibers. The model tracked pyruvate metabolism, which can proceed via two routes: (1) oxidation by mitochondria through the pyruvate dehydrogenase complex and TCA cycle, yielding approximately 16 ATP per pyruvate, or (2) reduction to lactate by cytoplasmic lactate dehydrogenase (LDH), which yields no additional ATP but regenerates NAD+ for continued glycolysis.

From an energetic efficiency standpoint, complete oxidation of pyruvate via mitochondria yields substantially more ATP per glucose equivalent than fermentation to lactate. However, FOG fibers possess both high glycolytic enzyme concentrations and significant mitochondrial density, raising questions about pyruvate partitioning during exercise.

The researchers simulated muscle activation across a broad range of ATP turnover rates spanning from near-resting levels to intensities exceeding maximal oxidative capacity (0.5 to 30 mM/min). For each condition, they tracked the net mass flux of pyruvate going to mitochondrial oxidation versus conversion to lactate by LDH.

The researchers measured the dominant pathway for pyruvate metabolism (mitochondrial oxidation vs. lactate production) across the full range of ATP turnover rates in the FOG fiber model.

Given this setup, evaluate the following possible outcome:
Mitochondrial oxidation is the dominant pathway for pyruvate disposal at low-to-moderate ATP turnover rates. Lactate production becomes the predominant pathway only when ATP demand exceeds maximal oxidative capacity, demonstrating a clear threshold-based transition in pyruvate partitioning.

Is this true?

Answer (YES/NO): NO